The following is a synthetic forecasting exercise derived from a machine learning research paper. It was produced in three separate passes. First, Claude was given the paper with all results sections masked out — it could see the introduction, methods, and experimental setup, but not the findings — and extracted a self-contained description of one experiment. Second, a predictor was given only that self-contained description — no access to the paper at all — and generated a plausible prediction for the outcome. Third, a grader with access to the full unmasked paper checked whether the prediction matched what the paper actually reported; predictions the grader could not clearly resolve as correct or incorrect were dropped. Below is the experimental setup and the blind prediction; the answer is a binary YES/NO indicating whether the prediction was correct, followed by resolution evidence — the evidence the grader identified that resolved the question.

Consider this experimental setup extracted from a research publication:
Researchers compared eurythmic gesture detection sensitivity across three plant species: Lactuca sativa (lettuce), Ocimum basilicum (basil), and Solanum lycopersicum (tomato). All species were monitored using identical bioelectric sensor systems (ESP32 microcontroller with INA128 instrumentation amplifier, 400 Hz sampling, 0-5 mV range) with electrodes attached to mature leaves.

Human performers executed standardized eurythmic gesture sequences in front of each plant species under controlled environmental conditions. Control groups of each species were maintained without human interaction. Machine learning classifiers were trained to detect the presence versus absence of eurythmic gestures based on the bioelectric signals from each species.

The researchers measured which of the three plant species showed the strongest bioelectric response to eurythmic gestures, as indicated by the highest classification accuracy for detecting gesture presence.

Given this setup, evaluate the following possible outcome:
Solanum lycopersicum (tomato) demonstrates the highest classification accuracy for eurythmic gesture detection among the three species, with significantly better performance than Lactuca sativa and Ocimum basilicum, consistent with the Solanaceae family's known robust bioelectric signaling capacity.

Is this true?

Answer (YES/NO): NO